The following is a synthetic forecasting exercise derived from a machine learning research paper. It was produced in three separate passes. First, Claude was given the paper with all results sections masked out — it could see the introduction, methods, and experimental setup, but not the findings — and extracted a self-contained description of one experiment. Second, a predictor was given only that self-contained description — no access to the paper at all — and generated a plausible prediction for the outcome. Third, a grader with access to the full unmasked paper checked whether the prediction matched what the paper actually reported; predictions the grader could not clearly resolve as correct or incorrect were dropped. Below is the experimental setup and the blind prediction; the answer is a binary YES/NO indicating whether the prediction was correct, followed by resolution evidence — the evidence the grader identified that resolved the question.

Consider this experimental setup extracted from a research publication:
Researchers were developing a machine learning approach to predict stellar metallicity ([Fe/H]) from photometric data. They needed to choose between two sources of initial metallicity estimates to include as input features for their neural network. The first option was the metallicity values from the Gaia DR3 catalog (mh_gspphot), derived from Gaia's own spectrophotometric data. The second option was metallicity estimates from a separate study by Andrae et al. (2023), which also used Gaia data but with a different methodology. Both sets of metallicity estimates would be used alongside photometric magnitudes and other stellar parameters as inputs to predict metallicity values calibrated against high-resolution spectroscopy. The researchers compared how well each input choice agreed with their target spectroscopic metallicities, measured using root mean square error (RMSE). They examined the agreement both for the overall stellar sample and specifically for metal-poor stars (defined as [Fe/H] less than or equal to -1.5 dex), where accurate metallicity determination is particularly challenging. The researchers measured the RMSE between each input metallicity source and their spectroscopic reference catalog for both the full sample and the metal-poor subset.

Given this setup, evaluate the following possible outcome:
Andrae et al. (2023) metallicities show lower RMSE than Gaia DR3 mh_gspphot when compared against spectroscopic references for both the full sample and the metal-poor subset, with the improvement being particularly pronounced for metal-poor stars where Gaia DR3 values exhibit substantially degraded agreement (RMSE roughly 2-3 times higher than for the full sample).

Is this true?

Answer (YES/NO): NO